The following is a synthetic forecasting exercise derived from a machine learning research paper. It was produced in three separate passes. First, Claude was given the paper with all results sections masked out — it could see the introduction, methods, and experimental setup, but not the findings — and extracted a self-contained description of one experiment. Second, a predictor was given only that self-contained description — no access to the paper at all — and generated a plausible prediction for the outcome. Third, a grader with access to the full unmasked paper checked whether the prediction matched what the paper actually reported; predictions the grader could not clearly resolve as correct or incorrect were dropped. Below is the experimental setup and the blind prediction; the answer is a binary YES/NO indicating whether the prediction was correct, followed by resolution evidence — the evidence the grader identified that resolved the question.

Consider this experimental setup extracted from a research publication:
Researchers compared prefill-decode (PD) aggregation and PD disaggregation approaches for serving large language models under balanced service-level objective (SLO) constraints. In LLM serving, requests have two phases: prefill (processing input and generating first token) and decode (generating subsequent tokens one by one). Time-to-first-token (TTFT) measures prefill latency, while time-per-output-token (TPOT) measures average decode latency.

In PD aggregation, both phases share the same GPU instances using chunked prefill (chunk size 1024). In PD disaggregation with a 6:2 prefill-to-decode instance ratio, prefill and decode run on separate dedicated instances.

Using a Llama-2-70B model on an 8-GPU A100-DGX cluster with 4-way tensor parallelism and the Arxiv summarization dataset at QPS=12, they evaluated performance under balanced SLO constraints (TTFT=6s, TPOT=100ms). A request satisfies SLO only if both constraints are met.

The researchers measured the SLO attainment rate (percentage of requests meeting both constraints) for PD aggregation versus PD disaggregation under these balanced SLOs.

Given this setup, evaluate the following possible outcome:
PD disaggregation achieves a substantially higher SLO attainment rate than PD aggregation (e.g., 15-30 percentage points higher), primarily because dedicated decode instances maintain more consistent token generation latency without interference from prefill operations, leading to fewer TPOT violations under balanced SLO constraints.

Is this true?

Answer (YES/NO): NO